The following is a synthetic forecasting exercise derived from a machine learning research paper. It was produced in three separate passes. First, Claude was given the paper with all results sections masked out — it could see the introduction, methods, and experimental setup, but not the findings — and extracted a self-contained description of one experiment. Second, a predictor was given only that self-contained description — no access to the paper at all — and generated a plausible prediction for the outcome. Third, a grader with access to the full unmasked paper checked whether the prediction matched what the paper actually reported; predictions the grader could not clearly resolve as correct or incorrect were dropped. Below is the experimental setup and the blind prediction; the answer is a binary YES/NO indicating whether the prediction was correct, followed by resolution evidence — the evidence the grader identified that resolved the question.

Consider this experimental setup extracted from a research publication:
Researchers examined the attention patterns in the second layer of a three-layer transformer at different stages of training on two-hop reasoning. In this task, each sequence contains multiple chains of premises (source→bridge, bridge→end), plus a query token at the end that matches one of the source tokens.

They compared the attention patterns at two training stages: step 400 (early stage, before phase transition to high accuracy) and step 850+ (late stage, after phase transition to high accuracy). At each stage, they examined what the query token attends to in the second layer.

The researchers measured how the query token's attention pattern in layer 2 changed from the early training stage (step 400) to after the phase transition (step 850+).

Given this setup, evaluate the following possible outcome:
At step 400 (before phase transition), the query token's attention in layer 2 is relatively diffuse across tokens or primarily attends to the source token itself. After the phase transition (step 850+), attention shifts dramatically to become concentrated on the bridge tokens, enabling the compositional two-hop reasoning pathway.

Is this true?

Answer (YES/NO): NO